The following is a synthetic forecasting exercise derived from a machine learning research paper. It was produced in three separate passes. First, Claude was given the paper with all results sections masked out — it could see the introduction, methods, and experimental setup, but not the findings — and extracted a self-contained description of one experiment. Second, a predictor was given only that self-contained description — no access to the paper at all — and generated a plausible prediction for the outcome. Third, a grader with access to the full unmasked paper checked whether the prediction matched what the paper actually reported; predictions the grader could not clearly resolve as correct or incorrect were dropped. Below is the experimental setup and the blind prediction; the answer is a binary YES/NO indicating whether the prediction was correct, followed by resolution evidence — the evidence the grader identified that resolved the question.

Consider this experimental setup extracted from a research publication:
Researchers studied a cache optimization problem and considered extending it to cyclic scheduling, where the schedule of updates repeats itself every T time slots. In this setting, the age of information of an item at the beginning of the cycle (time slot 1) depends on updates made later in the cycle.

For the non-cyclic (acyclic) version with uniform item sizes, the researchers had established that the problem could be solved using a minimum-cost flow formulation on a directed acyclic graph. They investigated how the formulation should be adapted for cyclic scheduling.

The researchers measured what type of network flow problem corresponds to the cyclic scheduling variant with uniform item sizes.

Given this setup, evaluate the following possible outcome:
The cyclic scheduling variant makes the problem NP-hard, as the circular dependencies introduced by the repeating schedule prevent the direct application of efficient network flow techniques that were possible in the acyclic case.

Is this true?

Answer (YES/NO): NO